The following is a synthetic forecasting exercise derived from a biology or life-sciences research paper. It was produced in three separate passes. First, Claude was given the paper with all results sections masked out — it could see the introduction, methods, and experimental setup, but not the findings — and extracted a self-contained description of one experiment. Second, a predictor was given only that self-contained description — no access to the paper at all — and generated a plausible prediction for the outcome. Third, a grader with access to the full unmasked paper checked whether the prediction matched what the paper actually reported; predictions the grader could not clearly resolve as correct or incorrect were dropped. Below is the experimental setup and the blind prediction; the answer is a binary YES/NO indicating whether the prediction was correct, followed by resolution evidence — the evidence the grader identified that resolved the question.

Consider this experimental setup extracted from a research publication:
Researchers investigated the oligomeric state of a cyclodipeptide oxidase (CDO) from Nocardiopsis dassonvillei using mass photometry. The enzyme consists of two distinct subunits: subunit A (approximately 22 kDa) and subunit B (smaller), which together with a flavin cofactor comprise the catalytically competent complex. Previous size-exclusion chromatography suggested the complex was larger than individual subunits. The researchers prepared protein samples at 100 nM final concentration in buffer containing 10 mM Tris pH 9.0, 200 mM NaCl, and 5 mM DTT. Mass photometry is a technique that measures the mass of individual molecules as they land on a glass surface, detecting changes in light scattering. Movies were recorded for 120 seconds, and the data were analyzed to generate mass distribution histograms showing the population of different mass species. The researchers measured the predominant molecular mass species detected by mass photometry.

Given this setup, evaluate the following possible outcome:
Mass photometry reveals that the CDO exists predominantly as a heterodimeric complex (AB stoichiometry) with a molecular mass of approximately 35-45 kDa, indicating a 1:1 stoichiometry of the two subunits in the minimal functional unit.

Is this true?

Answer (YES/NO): NO